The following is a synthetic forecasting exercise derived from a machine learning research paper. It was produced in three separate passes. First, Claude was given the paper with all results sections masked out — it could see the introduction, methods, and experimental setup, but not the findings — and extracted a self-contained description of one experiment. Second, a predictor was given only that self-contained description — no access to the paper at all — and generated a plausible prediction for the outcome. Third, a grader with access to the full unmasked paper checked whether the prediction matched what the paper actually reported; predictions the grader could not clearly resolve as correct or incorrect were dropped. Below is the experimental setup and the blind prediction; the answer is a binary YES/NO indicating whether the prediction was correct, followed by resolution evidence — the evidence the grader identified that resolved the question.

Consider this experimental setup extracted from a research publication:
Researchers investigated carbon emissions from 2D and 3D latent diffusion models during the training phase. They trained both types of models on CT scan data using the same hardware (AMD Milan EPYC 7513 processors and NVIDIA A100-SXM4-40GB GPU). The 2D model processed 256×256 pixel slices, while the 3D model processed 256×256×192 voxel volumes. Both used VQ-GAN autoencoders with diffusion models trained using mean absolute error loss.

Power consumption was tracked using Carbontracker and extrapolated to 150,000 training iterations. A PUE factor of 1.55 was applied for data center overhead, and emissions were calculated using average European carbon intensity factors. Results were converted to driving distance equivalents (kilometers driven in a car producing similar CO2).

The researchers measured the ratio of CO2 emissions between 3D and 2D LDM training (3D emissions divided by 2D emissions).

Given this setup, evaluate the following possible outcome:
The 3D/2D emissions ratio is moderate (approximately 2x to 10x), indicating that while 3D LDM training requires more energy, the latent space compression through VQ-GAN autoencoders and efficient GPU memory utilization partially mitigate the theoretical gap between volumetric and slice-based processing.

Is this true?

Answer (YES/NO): YES